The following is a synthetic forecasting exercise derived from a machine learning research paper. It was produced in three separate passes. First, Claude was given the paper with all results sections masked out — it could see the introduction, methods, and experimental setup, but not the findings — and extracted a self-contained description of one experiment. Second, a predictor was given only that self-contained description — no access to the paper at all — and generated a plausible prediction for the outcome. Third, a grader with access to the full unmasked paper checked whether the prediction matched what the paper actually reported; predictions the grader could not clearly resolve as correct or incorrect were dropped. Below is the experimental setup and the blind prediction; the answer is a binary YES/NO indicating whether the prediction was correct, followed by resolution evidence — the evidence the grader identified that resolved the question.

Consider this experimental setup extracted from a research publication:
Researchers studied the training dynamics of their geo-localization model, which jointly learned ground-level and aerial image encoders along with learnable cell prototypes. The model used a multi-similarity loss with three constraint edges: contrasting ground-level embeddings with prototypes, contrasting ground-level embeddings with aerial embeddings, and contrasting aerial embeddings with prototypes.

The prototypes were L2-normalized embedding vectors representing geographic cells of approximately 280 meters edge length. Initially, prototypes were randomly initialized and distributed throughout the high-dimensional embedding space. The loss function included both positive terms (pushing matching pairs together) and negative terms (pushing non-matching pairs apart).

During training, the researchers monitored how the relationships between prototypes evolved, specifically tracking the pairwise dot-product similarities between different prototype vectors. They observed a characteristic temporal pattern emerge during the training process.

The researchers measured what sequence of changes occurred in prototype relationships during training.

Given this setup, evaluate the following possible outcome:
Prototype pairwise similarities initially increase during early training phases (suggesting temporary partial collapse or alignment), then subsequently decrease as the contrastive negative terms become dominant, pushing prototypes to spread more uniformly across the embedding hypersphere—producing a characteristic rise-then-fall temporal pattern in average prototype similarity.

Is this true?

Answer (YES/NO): NO